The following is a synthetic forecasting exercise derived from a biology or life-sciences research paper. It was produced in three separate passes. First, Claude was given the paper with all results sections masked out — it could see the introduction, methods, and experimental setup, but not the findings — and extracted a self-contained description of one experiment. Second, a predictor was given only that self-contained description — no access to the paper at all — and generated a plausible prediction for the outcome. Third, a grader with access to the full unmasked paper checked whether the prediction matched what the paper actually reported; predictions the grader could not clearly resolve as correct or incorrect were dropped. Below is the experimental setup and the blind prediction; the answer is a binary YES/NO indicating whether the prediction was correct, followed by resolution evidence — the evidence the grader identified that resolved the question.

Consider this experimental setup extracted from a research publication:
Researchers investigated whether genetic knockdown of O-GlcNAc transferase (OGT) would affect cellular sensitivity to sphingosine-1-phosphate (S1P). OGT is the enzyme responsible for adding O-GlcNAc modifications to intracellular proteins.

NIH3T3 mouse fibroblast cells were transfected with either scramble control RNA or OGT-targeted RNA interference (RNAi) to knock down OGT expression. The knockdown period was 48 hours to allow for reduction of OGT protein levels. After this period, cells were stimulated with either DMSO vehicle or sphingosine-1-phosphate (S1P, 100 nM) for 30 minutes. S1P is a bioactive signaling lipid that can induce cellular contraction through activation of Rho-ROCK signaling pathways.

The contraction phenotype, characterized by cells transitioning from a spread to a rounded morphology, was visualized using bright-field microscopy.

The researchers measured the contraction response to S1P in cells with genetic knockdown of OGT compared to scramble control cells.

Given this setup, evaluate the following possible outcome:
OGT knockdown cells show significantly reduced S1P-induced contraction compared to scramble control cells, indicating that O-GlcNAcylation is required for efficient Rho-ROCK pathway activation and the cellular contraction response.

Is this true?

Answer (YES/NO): NO